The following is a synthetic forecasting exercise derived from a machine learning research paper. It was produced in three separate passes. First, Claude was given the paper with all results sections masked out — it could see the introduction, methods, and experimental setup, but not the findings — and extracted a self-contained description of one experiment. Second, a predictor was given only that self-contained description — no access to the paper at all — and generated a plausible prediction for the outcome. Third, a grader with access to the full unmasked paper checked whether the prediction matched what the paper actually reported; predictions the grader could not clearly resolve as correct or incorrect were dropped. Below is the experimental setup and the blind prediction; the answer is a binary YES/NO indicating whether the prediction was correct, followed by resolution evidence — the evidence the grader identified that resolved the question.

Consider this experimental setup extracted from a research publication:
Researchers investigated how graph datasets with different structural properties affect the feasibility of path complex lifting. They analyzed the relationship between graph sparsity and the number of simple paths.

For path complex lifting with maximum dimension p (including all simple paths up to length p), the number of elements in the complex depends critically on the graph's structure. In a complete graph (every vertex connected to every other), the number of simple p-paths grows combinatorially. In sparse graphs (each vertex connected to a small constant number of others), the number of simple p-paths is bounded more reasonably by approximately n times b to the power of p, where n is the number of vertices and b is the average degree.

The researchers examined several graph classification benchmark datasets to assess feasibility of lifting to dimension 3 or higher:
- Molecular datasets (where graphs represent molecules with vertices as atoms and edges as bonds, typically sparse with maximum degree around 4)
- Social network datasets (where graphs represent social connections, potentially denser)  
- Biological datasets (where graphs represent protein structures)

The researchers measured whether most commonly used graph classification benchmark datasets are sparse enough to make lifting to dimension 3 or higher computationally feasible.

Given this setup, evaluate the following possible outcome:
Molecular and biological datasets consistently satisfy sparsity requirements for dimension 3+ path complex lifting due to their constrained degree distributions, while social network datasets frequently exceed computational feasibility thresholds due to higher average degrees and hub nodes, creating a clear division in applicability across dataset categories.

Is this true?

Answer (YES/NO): NO